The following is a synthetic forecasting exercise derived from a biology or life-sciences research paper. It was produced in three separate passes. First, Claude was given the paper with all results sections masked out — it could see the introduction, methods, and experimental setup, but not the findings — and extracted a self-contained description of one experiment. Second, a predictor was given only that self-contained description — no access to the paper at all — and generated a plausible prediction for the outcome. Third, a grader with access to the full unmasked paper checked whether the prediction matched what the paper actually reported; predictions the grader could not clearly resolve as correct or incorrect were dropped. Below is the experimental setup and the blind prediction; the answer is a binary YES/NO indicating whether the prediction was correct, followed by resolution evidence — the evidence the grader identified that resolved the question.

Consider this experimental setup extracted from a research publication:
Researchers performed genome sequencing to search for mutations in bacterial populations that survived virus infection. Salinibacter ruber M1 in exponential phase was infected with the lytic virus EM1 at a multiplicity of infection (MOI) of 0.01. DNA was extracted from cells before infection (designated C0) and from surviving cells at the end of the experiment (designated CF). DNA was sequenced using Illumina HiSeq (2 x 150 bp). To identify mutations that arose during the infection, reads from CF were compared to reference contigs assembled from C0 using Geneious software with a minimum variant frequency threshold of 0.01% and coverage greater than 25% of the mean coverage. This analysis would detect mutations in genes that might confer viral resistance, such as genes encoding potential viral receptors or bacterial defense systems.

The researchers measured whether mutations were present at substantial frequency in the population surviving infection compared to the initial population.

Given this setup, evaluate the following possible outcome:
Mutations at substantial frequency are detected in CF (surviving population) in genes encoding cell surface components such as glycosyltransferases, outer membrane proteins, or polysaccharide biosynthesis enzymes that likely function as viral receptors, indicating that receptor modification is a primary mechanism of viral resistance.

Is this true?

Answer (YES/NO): NO